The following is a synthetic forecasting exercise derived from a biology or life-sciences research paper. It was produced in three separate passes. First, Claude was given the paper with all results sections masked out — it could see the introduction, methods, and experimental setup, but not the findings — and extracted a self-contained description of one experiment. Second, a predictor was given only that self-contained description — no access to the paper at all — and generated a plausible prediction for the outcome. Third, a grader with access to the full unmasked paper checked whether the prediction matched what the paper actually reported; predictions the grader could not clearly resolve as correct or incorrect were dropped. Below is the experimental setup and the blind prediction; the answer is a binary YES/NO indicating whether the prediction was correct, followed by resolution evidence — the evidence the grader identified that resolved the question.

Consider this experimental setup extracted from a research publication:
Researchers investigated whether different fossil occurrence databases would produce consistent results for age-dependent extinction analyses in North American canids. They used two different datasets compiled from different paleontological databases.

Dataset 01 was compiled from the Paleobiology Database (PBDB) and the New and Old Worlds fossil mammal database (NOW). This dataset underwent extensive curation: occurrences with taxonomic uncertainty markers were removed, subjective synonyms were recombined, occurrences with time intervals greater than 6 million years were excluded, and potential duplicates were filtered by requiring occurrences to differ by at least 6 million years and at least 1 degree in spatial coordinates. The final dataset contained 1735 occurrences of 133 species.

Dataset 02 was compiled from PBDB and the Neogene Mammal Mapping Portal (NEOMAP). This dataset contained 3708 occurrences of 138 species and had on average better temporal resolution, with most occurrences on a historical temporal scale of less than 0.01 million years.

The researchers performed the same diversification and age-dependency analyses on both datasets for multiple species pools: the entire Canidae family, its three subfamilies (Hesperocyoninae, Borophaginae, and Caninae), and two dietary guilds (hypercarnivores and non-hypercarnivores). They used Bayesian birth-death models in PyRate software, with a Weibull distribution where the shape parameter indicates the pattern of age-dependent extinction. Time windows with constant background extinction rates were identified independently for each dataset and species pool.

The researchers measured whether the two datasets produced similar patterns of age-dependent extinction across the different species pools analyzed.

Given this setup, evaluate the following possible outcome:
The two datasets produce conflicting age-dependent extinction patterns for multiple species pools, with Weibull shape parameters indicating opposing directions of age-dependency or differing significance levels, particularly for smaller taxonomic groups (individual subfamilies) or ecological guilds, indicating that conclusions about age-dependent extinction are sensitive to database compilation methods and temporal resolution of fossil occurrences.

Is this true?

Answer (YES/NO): NO